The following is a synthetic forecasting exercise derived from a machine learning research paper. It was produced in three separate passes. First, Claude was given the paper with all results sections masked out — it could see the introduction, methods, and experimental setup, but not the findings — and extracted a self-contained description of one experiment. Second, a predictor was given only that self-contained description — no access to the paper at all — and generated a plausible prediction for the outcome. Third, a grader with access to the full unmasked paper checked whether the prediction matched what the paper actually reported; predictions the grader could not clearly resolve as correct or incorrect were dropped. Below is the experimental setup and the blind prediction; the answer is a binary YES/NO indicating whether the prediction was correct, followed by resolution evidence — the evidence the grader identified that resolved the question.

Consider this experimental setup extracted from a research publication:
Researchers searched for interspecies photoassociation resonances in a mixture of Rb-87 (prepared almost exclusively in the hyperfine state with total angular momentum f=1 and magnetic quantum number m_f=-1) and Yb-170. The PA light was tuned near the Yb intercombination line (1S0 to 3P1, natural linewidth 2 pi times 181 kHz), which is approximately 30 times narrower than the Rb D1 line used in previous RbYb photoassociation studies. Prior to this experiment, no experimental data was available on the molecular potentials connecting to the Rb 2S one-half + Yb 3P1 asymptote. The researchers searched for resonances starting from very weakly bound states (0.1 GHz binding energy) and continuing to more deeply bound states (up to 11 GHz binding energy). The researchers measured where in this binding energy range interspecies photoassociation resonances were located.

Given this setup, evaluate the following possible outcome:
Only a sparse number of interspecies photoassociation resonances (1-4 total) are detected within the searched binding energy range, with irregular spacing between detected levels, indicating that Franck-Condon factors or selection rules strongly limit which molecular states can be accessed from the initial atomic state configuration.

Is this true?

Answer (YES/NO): NO